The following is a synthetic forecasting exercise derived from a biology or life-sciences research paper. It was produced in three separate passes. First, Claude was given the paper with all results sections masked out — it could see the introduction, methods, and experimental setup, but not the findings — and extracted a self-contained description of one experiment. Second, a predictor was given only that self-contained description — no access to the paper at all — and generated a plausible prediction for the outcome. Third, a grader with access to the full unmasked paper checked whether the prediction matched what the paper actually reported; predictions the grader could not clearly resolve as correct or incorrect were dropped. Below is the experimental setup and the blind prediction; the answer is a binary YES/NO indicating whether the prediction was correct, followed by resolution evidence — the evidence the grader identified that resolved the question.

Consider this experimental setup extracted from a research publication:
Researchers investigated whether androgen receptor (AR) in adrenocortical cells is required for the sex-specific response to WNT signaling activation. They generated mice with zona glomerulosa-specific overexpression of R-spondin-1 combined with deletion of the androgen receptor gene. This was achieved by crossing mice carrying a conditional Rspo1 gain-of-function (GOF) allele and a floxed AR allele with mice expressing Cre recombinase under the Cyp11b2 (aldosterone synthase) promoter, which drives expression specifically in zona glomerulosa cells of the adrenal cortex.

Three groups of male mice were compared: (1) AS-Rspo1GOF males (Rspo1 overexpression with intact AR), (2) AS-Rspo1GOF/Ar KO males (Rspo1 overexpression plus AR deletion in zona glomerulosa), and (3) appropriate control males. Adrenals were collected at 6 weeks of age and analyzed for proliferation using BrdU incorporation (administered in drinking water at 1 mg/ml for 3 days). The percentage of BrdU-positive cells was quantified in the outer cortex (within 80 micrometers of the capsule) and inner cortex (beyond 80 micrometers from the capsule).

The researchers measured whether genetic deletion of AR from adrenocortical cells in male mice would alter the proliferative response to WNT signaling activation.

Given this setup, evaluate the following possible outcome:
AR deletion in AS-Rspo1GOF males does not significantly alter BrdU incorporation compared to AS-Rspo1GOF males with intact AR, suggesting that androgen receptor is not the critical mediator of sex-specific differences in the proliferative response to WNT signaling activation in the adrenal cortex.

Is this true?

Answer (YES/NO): NO